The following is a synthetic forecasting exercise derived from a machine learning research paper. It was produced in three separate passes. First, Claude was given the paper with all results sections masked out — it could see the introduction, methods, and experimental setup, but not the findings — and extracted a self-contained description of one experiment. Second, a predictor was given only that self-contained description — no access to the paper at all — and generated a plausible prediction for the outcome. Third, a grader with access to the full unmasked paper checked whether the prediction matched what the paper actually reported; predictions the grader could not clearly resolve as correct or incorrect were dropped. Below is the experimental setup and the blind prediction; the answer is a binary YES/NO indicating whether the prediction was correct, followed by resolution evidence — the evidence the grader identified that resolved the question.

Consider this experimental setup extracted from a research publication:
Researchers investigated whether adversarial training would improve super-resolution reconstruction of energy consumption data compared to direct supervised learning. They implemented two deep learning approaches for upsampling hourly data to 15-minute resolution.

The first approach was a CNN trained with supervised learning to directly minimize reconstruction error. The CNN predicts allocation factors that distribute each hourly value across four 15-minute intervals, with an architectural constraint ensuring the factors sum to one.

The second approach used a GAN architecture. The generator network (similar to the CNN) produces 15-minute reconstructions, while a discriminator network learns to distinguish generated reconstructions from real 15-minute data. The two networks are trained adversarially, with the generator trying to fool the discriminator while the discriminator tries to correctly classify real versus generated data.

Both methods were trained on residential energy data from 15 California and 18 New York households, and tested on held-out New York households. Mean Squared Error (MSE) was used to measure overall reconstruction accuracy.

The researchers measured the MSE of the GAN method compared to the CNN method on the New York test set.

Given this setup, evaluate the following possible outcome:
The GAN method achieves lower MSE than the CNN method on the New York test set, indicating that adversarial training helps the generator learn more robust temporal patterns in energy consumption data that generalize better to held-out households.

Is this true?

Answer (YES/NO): NO